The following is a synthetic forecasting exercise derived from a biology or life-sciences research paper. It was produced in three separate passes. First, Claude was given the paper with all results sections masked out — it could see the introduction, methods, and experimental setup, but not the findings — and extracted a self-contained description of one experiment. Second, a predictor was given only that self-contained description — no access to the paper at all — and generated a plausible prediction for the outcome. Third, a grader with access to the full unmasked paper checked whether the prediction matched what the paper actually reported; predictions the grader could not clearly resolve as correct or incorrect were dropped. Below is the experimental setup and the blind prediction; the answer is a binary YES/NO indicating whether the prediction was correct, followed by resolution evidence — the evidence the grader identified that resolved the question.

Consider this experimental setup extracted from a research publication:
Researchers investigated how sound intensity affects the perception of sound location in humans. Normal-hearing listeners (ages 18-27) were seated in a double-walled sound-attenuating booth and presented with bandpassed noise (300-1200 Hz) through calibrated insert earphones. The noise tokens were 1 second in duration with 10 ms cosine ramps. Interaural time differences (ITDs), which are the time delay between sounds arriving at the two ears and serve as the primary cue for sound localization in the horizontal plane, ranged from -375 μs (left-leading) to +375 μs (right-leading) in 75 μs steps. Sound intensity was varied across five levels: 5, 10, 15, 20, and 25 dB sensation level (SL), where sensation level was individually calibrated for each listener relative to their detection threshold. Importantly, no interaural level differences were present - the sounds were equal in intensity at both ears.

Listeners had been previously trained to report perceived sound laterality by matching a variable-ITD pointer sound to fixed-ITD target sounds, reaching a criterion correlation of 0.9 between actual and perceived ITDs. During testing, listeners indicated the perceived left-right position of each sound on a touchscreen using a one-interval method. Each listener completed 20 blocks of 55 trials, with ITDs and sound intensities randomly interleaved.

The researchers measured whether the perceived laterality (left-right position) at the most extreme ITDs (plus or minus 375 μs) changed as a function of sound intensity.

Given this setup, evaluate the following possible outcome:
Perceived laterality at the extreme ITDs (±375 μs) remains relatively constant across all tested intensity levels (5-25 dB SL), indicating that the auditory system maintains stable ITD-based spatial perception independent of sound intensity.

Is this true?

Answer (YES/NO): NO